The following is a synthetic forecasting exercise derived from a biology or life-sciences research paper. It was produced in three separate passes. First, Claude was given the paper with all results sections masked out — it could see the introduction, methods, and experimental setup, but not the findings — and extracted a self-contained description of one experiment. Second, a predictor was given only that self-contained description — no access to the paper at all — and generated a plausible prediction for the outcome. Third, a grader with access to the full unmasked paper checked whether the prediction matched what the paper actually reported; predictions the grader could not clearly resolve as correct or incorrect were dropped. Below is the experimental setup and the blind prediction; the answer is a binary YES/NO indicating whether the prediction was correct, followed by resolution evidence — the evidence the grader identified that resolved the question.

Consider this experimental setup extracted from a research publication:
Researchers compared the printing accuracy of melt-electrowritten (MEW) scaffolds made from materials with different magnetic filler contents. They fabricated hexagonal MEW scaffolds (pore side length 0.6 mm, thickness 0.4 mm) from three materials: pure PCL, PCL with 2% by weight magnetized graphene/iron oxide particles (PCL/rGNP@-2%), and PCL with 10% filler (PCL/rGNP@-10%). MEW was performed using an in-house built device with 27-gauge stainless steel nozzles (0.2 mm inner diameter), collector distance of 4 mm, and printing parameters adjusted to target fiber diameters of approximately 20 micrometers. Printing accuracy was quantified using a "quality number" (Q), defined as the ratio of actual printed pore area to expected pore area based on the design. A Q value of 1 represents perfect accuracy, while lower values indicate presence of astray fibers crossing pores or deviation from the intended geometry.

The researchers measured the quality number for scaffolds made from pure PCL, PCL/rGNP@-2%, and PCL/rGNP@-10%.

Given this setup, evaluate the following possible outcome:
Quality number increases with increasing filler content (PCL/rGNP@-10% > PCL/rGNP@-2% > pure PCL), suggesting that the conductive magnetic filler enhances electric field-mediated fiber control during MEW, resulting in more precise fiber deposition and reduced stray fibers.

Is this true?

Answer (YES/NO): NO